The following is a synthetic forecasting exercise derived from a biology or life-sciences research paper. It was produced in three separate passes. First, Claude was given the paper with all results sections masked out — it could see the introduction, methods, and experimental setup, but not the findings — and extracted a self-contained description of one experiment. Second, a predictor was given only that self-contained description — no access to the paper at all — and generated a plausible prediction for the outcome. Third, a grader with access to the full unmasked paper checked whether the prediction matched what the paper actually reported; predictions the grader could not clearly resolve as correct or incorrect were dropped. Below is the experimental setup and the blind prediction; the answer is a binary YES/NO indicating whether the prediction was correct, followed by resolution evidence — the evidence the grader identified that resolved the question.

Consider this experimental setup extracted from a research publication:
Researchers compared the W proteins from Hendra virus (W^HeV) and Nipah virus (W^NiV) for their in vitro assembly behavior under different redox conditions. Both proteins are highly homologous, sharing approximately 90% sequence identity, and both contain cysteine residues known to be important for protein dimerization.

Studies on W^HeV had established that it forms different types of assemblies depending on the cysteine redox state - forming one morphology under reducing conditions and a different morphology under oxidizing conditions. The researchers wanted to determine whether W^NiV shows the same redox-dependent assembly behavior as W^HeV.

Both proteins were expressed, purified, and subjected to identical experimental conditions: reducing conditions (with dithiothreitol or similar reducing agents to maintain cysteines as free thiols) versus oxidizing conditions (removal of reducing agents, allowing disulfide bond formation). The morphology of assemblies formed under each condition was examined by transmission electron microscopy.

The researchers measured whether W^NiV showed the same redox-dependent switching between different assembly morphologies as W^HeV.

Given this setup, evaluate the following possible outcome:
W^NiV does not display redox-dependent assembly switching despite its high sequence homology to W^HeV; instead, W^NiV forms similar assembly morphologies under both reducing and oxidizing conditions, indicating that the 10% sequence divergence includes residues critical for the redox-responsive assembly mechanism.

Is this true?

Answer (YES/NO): NO